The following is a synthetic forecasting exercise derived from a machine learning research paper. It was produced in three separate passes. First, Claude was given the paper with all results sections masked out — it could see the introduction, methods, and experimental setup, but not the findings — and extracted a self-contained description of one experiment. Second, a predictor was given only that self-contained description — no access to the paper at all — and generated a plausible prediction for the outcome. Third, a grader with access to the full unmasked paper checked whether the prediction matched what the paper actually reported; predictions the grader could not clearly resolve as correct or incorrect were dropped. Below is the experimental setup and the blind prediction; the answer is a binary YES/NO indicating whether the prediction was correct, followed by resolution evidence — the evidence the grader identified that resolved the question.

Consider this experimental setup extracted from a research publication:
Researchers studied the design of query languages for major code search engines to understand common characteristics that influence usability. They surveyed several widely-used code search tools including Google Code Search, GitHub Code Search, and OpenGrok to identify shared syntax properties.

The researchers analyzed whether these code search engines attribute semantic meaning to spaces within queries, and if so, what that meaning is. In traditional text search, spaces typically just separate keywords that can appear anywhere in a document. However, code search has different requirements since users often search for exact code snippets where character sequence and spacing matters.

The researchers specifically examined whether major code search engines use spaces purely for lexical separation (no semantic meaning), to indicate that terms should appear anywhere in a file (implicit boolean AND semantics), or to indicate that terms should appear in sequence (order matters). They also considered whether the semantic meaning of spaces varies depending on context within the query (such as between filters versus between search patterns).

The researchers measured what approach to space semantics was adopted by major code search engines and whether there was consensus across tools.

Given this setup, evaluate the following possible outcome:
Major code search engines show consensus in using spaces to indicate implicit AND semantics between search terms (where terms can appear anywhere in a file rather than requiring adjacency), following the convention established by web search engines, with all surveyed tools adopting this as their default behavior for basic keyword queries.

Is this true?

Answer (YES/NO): NO